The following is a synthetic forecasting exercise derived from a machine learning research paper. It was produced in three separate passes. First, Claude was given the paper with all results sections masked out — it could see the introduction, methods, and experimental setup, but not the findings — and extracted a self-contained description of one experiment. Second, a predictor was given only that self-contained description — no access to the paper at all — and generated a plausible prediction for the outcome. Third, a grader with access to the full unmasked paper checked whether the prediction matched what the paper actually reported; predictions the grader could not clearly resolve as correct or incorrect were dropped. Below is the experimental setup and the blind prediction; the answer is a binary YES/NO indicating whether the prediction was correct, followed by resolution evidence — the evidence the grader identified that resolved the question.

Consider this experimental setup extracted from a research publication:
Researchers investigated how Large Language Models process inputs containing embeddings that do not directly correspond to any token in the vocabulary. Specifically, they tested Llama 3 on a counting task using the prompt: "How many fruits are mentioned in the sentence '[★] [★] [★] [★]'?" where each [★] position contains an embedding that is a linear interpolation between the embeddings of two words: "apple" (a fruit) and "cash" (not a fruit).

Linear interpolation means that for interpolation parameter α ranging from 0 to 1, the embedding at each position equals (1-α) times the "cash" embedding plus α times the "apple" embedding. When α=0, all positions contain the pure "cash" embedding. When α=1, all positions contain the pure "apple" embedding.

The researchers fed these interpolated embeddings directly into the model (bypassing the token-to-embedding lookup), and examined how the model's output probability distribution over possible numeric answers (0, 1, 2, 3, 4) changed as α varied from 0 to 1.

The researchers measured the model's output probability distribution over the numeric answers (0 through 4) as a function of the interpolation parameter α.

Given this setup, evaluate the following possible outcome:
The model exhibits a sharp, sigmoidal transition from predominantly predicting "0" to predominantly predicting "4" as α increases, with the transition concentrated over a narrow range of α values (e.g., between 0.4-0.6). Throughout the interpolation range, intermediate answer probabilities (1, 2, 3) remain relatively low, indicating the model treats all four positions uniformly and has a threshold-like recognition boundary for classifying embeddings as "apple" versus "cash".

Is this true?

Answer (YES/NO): NO